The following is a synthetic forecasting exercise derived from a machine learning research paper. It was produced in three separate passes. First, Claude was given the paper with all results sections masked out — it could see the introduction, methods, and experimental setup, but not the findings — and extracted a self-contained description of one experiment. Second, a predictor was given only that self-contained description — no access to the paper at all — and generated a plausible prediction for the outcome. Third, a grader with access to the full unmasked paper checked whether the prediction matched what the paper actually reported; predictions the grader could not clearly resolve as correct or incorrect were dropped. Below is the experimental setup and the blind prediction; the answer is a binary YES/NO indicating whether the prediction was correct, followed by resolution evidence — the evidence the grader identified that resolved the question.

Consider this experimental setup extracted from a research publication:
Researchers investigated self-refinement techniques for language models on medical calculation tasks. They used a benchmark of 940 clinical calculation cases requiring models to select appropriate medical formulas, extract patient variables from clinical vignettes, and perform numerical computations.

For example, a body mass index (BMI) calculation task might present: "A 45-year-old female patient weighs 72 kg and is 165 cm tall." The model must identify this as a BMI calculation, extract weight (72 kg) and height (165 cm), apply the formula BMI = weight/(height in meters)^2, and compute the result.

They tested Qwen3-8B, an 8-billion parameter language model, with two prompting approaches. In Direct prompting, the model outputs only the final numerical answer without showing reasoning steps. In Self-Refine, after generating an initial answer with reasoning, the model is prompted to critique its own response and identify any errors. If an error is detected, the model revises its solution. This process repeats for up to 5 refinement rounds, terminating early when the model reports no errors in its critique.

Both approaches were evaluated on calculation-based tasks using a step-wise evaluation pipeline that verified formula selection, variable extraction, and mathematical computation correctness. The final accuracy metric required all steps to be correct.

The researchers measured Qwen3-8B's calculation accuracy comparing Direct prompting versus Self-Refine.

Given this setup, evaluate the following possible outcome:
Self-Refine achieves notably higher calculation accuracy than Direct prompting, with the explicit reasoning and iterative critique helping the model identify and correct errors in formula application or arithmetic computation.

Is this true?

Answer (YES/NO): NO